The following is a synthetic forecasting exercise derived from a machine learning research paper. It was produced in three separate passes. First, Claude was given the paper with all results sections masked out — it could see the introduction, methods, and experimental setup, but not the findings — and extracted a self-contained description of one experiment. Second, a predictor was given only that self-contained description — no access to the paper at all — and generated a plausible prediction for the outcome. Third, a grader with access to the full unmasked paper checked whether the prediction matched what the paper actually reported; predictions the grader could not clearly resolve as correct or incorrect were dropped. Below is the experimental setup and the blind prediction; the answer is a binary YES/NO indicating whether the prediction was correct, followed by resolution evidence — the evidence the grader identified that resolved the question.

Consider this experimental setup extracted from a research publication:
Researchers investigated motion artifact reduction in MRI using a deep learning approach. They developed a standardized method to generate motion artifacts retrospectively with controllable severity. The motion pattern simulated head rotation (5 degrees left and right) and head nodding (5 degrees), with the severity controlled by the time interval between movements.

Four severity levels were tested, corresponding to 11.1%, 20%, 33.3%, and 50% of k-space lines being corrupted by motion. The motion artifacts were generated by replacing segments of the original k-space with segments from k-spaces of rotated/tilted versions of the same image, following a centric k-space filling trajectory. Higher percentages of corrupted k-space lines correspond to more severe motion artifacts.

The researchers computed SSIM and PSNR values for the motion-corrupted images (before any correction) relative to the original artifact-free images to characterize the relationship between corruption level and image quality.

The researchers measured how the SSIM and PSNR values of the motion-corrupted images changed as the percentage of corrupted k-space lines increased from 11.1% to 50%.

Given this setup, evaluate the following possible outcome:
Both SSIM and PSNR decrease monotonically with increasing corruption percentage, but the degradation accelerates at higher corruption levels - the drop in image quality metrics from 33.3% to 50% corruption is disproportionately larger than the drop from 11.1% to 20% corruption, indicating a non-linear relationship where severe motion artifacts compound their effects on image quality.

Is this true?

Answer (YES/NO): NO